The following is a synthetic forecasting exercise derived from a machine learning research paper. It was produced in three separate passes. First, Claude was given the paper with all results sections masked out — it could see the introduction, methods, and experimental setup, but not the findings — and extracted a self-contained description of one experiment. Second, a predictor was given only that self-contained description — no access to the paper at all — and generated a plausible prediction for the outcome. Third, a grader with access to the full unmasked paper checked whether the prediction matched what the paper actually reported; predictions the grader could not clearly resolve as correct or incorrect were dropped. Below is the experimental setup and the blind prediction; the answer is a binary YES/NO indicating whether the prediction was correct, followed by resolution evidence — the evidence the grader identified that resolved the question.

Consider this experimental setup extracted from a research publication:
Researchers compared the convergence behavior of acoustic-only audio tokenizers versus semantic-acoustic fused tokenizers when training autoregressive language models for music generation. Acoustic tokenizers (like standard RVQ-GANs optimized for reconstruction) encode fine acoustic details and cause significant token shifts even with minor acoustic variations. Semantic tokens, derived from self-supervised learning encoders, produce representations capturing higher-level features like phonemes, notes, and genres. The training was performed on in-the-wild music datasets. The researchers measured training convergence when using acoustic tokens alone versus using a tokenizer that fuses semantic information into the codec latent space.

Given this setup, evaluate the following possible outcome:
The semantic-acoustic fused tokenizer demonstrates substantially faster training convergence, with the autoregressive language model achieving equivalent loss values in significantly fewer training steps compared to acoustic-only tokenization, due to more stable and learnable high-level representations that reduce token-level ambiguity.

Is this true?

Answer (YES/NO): NO